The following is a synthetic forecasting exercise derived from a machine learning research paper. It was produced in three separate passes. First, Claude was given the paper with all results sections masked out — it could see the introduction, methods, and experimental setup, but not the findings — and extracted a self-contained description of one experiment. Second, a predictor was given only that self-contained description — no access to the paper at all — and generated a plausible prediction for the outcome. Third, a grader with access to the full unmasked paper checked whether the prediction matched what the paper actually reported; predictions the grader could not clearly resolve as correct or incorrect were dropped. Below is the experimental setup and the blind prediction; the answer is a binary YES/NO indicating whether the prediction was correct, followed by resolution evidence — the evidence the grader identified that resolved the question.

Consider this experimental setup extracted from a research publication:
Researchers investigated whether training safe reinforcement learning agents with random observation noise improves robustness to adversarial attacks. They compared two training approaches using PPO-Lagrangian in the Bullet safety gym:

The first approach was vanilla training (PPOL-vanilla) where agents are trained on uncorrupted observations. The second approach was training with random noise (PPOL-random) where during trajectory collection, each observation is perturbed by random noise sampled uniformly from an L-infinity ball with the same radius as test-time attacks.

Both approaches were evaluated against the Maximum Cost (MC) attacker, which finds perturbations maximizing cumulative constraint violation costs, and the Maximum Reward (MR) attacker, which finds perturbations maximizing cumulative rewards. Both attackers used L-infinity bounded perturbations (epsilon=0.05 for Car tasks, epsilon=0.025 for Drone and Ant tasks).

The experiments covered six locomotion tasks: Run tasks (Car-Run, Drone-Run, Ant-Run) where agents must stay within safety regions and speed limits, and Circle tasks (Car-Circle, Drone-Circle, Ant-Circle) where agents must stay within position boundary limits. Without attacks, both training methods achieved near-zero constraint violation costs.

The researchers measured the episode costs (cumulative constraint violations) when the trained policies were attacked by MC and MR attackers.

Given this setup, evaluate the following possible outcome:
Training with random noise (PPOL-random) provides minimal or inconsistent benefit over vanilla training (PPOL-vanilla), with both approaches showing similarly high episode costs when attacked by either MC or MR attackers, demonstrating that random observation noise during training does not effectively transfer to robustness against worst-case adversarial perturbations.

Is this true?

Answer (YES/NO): NO